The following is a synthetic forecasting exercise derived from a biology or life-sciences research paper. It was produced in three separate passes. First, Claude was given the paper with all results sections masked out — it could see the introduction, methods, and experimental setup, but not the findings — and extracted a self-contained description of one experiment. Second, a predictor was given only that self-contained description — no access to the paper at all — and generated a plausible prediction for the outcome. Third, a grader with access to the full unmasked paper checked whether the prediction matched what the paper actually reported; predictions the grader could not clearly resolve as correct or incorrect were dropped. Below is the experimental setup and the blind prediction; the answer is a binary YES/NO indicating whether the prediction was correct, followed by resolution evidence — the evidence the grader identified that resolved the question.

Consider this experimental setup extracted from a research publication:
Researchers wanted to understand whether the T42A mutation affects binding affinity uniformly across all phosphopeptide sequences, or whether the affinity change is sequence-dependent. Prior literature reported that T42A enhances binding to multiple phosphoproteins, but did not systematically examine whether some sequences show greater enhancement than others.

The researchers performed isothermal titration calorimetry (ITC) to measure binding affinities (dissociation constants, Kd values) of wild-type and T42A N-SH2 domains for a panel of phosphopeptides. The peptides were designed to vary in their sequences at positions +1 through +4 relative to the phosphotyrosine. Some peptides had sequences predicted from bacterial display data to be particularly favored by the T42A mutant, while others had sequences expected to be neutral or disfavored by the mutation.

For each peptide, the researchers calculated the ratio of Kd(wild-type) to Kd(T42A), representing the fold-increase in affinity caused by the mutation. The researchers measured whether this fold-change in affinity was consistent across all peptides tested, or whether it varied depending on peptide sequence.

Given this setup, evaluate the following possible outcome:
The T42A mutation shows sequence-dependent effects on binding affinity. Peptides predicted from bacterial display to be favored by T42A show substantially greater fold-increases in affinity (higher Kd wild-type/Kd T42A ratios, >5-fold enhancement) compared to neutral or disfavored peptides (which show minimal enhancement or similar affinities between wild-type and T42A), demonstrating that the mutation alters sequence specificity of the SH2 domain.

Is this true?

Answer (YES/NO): NO